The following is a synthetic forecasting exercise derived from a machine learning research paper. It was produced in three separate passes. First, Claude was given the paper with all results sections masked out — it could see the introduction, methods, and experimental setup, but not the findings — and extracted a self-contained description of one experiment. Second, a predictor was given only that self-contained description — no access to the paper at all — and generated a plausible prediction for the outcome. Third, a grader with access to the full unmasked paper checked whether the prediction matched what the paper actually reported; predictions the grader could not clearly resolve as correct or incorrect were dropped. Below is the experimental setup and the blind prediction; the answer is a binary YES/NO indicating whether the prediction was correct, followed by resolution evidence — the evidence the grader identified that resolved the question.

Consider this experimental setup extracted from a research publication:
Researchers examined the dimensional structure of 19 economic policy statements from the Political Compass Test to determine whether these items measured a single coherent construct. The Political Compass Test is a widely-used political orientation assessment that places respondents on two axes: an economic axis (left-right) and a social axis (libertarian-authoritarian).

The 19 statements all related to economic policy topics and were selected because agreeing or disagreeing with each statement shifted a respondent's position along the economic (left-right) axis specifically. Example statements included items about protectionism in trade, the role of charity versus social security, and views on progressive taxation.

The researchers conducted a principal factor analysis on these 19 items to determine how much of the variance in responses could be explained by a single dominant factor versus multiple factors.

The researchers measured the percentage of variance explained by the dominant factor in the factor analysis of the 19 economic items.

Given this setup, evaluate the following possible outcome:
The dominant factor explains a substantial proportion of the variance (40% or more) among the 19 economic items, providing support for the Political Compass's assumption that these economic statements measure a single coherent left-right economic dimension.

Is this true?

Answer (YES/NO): YES